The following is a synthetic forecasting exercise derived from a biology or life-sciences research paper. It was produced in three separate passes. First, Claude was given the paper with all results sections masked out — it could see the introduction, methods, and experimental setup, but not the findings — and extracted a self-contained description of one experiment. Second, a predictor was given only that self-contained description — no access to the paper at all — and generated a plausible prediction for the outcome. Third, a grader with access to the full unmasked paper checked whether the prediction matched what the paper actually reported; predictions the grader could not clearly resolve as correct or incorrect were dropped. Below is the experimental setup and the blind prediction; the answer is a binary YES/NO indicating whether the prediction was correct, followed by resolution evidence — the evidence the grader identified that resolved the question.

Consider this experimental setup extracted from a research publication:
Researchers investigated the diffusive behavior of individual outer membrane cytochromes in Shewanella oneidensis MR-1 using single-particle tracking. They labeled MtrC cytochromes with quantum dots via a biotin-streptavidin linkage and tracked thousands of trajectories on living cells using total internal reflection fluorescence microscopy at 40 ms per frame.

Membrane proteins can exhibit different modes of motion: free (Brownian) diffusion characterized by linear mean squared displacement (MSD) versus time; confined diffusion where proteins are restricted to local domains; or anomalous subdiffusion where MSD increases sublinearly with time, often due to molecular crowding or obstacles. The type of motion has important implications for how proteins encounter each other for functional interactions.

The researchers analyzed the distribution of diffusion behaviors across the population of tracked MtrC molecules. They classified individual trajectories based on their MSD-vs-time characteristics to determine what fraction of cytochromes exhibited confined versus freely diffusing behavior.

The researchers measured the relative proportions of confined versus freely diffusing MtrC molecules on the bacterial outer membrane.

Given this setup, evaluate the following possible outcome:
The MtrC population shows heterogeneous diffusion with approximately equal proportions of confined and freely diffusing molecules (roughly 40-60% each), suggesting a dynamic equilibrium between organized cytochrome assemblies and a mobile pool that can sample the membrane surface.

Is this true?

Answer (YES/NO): NO